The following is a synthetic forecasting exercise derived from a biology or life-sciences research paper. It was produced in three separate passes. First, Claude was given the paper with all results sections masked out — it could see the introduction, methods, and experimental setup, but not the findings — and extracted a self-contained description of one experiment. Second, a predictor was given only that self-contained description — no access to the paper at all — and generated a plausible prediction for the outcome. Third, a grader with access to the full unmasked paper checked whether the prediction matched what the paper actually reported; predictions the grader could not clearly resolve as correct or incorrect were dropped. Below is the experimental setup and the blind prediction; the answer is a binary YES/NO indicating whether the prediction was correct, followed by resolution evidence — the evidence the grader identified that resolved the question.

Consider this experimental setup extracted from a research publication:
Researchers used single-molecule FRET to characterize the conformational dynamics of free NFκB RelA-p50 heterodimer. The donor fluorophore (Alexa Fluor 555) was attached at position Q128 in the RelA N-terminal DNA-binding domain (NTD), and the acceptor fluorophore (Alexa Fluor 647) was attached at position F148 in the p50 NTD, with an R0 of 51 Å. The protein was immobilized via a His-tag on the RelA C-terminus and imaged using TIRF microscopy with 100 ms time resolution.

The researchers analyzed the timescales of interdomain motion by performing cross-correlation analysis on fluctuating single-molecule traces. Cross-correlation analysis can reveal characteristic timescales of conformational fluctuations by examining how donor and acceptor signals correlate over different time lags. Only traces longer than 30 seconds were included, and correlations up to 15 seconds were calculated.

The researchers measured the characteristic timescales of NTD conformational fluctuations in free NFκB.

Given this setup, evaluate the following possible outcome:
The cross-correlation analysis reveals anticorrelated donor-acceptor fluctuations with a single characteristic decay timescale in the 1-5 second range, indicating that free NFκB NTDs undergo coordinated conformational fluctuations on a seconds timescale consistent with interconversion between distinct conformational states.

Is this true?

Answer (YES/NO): NO